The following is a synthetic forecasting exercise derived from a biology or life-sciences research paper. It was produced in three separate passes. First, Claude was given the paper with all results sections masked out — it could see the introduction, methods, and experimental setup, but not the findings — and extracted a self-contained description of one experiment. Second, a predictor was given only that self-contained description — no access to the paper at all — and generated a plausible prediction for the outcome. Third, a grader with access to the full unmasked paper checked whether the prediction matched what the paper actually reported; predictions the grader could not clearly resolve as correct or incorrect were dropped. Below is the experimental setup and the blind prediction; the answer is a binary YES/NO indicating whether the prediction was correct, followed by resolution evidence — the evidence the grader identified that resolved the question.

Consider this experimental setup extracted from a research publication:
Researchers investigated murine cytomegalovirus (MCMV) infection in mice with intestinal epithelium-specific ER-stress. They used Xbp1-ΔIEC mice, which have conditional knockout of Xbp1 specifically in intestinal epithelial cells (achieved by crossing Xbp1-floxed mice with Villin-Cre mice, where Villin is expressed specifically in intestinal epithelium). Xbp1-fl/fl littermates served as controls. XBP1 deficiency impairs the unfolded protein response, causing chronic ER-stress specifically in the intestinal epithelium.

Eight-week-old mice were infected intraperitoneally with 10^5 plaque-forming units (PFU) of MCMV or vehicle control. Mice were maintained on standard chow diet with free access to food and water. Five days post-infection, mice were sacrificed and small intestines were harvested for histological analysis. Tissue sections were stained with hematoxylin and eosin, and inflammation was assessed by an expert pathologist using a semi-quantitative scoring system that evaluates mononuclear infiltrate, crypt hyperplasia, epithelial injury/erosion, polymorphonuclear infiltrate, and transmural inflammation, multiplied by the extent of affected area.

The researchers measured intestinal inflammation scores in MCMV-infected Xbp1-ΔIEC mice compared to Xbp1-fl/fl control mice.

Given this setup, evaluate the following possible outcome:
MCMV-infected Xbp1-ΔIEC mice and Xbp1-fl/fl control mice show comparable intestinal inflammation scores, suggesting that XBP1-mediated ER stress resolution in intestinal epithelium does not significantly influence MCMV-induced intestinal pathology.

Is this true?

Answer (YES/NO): NO